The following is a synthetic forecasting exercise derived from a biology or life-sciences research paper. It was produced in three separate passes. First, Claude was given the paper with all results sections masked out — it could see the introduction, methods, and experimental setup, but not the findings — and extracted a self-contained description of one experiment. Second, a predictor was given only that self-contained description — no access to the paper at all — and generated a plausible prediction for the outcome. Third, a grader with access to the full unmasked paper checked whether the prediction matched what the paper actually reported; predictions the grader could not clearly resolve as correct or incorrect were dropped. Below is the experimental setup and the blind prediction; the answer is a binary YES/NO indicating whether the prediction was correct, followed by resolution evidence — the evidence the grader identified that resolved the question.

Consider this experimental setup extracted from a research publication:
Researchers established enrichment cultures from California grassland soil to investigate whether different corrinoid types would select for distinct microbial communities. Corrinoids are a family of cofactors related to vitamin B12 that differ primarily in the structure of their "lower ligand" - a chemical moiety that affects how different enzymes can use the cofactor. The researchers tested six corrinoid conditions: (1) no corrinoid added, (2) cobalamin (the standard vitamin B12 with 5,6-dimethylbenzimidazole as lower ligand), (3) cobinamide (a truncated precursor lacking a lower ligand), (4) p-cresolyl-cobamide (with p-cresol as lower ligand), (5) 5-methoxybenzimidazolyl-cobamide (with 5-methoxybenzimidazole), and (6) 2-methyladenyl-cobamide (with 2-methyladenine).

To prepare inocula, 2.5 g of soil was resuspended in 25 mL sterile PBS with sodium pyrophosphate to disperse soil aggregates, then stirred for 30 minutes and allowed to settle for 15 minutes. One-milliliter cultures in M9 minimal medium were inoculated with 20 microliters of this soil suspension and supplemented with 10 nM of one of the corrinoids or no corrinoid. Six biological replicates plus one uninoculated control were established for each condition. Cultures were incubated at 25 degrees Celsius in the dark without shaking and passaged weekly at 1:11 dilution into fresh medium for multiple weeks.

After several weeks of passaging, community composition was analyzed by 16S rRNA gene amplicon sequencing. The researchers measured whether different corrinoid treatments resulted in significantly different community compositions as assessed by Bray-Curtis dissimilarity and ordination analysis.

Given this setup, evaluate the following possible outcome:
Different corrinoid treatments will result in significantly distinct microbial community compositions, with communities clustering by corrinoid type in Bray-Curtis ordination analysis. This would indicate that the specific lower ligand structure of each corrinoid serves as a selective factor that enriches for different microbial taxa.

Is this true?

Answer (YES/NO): YES